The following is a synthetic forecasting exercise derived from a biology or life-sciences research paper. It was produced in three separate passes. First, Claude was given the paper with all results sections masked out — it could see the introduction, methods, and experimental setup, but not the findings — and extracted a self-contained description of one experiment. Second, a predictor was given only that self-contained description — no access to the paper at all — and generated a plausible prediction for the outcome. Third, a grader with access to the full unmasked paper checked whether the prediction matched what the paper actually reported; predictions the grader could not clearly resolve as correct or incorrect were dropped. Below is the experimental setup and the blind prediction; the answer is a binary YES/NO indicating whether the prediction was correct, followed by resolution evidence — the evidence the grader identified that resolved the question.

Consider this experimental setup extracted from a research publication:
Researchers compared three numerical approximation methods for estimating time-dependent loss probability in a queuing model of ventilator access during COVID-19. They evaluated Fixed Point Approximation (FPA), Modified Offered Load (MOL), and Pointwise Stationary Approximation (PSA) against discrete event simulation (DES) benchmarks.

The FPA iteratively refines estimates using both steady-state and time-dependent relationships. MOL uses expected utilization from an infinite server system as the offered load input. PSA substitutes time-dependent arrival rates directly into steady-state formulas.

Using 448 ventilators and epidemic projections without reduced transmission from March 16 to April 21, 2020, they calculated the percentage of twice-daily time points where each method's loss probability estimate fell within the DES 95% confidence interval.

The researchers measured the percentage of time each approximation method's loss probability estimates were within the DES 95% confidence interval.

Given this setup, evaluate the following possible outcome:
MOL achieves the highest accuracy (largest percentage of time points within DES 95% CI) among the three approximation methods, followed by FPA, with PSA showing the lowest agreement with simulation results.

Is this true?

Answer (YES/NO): NO